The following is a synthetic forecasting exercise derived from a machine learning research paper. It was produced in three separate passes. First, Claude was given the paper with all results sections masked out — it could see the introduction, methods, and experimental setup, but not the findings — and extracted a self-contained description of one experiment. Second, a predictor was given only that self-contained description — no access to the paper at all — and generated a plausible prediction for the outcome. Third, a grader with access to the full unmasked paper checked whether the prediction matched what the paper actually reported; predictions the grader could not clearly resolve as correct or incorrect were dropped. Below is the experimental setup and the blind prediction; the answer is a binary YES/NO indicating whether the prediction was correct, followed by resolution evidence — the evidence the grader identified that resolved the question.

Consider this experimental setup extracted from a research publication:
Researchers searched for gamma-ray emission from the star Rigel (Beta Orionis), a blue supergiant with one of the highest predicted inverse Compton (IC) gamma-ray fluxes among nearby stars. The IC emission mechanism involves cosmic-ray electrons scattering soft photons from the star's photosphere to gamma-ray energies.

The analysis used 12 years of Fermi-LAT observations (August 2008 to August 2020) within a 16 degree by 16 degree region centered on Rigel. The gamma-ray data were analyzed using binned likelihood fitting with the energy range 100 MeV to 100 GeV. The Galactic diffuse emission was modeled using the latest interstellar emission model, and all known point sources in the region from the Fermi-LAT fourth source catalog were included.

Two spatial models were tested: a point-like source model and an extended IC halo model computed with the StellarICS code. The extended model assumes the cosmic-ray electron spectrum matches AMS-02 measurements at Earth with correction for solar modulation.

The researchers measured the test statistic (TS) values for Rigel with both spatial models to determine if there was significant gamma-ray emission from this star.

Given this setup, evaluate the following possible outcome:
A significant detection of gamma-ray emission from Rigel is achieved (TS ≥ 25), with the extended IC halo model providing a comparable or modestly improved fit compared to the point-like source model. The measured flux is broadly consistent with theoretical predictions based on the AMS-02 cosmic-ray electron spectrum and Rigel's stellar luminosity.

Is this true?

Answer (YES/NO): NO